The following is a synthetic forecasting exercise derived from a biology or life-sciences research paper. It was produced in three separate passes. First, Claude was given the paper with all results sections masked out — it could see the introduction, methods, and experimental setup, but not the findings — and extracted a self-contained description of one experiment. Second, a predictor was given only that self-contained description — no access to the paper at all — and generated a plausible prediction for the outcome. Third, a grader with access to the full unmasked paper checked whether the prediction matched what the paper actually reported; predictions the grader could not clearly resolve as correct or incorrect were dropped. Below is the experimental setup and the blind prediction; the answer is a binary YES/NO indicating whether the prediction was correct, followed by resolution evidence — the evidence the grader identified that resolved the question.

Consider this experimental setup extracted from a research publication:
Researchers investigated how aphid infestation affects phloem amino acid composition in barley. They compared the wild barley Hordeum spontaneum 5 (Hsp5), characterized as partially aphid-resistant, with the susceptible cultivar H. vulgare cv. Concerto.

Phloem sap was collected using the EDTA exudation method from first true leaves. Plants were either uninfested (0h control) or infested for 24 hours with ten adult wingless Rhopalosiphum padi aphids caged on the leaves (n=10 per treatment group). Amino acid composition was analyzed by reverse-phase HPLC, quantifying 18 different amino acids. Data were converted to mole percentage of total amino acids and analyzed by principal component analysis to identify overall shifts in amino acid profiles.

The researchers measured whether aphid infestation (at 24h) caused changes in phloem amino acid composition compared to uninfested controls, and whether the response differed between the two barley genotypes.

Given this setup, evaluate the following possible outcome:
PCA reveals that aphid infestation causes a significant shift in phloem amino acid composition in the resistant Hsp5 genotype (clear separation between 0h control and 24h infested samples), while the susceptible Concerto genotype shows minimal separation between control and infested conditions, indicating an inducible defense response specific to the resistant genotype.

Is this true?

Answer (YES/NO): NO